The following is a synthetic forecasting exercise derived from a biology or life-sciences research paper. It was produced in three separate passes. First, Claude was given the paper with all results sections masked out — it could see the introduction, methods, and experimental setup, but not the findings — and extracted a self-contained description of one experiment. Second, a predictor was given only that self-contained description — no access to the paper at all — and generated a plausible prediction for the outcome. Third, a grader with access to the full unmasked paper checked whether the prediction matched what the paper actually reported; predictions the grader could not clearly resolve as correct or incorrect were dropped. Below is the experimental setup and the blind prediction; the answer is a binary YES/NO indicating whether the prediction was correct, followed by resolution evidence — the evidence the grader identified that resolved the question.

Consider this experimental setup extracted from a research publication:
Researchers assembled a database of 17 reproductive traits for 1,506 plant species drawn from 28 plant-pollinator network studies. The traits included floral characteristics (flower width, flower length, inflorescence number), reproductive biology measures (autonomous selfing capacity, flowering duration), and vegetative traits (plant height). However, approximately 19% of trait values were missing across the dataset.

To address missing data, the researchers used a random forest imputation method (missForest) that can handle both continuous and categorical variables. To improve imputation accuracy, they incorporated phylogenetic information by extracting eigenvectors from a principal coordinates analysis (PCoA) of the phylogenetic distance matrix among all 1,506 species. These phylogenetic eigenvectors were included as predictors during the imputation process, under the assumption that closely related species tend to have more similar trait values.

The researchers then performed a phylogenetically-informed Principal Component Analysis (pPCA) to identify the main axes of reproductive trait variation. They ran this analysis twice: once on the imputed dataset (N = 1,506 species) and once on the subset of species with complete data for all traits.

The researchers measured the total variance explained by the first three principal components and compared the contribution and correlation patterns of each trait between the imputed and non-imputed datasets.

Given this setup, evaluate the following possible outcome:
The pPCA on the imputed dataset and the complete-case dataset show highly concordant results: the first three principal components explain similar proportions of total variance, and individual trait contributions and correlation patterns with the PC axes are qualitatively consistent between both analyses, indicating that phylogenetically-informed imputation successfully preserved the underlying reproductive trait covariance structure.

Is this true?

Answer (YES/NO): YES